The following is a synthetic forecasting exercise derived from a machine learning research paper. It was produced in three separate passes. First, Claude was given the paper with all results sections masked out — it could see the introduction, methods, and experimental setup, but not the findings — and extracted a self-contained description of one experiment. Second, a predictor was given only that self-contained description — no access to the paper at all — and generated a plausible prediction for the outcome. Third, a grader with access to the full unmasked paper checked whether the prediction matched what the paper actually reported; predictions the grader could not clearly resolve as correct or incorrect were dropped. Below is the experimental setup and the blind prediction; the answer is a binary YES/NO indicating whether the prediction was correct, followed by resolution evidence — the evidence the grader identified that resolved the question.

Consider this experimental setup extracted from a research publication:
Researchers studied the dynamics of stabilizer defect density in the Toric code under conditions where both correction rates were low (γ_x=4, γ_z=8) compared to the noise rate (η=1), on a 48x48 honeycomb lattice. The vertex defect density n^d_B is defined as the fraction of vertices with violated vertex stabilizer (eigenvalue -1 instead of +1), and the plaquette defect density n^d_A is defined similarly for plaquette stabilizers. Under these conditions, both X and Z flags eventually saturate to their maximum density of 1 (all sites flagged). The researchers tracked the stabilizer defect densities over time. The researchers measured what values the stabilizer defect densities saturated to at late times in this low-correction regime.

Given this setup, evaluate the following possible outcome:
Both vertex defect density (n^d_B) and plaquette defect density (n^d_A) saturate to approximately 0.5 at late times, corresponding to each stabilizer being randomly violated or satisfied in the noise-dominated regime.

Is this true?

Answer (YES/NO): YES